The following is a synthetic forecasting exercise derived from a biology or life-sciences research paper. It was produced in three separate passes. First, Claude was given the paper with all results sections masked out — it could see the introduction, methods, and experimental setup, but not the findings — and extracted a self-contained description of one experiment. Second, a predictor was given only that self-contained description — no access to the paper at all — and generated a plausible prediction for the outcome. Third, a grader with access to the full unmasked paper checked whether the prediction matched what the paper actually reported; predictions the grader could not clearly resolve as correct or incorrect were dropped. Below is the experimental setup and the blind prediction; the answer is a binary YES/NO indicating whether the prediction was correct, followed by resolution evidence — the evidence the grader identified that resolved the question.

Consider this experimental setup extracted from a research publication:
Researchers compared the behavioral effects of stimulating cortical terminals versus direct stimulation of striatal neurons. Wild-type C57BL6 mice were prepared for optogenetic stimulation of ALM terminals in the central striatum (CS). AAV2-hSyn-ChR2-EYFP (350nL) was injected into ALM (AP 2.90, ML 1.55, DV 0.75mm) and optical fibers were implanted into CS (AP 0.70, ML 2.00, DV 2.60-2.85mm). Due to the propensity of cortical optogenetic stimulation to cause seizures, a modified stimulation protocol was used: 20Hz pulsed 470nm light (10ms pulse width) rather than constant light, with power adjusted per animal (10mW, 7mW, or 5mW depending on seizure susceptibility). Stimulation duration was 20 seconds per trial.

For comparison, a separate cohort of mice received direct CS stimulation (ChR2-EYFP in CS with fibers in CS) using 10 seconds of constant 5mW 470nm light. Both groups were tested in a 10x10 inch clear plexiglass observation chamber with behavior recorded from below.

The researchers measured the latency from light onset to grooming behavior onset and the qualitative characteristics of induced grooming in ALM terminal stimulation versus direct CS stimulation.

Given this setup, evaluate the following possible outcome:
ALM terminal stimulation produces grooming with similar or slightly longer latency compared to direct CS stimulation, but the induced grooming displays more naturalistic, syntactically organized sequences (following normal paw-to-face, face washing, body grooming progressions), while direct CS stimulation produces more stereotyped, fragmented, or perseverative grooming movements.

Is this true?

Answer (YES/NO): NO